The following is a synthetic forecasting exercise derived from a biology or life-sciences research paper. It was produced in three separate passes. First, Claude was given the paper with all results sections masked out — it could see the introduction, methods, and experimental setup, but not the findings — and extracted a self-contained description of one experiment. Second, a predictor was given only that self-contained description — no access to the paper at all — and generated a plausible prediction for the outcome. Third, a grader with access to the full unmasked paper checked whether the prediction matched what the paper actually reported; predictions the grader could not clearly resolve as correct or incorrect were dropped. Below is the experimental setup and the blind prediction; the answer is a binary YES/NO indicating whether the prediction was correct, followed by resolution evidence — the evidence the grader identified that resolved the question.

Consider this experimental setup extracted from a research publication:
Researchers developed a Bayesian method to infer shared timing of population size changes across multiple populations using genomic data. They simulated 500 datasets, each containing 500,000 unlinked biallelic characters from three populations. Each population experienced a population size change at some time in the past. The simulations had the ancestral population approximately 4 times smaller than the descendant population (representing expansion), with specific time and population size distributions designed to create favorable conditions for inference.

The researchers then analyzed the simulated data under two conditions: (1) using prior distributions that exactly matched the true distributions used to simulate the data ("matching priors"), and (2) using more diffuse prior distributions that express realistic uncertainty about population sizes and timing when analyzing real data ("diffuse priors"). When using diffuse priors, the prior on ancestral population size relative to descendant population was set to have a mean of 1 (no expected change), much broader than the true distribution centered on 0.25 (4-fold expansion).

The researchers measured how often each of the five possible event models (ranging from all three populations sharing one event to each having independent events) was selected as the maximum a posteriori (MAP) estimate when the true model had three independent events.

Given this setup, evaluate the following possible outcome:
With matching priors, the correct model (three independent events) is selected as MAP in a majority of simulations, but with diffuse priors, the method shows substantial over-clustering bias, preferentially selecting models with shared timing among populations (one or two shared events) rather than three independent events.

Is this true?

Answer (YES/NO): YES